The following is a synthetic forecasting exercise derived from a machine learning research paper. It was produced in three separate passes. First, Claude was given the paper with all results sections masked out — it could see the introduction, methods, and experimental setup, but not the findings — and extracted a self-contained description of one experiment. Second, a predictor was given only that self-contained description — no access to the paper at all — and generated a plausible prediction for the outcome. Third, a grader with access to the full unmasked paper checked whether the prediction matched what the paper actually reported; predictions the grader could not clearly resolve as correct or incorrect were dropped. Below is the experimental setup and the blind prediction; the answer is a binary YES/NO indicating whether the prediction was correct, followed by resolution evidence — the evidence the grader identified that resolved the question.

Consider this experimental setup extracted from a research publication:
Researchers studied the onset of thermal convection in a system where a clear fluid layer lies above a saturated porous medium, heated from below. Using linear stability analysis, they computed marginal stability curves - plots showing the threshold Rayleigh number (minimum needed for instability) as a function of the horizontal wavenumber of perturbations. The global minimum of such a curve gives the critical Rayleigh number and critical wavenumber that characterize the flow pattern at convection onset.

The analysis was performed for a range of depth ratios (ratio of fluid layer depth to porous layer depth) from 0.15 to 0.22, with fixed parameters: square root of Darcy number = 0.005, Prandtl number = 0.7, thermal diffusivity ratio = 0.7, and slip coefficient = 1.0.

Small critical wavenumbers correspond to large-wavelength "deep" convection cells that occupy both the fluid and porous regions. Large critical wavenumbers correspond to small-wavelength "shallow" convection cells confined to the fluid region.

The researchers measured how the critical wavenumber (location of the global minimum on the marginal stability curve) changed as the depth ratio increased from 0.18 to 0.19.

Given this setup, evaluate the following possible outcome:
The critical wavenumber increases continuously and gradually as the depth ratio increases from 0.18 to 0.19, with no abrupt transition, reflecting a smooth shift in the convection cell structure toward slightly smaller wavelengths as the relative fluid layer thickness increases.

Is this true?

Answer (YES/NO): NO